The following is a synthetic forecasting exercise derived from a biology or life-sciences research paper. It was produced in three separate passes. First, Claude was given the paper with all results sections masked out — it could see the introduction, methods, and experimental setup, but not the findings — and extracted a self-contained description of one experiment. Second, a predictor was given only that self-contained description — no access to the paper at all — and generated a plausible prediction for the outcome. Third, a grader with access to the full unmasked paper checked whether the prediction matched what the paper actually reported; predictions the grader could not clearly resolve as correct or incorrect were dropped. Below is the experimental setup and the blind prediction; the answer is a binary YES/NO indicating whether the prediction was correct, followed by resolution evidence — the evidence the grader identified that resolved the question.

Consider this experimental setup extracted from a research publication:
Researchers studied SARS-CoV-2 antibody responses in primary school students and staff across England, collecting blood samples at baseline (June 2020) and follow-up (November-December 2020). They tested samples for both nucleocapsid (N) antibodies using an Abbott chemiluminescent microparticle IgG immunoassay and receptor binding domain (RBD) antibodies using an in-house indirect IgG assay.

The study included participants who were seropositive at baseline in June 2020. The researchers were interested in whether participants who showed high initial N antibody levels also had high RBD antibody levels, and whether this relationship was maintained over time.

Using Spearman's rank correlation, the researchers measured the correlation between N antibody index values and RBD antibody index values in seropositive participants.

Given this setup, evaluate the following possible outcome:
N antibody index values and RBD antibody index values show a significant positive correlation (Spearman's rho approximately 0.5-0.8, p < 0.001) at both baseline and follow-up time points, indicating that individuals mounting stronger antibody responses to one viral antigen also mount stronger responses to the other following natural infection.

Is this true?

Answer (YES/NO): NO